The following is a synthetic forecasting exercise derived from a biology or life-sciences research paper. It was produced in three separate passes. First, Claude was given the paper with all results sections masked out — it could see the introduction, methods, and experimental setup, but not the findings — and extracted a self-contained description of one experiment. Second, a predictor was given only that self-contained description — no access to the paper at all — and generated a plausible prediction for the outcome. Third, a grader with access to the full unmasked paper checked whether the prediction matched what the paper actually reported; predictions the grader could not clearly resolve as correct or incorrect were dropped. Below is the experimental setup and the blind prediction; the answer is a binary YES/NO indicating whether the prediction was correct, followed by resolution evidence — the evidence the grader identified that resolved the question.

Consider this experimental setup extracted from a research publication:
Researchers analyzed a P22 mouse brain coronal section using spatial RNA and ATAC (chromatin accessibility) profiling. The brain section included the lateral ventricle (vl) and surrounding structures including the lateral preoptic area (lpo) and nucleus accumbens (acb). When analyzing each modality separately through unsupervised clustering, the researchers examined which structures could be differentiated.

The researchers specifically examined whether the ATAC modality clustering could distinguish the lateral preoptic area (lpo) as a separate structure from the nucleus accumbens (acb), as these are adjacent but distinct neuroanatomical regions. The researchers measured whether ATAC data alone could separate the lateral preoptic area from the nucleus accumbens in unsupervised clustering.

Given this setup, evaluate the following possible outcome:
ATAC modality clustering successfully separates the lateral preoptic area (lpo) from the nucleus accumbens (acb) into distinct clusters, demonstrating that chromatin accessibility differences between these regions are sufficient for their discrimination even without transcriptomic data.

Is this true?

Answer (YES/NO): YES